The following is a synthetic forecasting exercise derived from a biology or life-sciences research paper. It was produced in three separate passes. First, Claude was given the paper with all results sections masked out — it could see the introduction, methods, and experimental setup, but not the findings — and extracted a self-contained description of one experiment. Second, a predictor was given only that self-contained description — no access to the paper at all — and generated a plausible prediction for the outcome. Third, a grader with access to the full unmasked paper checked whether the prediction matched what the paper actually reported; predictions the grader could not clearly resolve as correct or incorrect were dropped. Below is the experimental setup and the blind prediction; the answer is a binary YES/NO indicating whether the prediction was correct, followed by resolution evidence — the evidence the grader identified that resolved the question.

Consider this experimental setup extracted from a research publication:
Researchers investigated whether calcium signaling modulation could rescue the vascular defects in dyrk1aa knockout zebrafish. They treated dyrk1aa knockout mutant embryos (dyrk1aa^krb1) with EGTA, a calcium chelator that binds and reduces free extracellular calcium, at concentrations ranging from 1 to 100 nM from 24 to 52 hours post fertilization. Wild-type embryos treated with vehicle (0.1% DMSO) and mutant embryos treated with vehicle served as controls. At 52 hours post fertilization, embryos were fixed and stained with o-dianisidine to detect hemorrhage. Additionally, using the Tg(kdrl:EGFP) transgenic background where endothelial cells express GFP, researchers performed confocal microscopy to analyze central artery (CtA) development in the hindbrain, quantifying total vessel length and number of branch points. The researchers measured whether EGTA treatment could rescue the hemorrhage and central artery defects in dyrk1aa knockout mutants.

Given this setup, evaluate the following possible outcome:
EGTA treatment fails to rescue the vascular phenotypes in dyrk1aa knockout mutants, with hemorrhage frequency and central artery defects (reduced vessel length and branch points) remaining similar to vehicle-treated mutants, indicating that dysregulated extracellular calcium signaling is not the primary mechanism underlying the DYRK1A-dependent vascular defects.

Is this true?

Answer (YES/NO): NO